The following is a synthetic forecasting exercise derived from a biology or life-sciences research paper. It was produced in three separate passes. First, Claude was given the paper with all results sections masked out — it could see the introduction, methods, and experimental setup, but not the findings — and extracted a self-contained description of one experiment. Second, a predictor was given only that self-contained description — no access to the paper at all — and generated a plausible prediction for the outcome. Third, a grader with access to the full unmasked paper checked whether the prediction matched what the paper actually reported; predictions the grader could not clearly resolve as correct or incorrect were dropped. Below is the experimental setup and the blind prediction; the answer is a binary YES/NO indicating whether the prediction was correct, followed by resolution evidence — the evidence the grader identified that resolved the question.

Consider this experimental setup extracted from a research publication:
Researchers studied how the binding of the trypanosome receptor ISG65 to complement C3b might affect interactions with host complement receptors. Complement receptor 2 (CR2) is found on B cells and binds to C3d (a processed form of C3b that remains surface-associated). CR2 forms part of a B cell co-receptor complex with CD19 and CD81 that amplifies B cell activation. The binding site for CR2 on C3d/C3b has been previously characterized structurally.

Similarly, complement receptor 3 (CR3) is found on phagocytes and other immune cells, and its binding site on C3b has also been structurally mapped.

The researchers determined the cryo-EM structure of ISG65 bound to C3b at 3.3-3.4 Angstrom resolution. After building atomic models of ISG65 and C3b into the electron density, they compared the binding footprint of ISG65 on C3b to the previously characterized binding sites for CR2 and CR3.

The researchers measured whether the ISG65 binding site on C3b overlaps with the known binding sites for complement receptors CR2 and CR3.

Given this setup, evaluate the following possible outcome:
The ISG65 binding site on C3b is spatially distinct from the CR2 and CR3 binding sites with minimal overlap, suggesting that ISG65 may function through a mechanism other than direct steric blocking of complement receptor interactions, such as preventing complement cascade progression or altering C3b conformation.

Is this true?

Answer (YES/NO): NO